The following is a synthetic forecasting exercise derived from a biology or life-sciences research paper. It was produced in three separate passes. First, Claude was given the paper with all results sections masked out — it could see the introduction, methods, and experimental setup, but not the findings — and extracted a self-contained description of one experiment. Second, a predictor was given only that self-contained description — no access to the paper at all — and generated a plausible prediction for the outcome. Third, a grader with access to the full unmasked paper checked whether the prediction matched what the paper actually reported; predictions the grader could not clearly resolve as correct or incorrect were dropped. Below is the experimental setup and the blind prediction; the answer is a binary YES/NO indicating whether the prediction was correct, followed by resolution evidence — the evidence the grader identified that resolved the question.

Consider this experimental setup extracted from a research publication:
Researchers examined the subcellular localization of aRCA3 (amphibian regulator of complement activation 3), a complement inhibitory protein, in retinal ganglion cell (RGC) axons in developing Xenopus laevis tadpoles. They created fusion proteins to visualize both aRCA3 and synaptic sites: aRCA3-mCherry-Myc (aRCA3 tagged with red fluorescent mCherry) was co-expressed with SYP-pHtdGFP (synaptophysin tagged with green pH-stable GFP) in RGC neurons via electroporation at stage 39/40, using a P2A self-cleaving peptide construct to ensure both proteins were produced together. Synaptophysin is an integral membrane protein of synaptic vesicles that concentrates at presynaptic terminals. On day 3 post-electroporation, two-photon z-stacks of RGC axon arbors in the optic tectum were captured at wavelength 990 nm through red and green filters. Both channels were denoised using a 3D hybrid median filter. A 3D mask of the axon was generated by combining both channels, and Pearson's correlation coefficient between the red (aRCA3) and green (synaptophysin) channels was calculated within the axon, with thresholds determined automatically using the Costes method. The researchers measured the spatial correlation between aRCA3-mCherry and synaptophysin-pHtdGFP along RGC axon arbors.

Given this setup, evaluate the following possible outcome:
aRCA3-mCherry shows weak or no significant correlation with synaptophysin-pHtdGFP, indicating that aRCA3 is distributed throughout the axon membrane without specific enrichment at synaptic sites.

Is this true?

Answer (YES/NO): NO